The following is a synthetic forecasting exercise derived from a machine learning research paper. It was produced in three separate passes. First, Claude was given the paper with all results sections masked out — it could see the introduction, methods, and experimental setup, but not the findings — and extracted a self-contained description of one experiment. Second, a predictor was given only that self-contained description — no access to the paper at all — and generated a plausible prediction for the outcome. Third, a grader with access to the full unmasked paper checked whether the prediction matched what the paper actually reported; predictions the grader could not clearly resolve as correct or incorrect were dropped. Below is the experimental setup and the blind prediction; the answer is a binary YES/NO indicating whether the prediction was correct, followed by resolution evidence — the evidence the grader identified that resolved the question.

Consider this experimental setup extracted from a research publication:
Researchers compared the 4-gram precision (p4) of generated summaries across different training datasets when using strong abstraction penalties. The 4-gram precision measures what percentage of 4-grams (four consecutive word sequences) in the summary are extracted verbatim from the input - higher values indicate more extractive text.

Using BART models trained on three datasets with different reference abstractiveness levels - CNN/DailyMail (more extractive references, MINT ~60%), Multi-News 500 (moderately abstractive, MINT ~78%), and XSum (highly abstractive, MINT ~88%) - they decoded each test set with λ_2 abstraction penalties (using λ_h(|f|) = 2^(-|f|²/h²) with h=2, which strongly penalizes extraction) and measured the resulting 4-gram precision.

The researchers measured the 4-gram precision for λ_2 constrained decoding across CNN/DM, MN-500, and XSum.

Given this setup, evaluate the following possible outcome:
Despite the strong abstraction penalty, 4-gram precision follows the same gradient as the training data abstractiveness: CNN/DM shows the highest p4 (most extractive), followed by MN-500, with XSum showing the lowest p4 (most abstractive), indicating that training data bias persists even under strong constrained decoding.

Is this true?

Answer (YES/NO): YES